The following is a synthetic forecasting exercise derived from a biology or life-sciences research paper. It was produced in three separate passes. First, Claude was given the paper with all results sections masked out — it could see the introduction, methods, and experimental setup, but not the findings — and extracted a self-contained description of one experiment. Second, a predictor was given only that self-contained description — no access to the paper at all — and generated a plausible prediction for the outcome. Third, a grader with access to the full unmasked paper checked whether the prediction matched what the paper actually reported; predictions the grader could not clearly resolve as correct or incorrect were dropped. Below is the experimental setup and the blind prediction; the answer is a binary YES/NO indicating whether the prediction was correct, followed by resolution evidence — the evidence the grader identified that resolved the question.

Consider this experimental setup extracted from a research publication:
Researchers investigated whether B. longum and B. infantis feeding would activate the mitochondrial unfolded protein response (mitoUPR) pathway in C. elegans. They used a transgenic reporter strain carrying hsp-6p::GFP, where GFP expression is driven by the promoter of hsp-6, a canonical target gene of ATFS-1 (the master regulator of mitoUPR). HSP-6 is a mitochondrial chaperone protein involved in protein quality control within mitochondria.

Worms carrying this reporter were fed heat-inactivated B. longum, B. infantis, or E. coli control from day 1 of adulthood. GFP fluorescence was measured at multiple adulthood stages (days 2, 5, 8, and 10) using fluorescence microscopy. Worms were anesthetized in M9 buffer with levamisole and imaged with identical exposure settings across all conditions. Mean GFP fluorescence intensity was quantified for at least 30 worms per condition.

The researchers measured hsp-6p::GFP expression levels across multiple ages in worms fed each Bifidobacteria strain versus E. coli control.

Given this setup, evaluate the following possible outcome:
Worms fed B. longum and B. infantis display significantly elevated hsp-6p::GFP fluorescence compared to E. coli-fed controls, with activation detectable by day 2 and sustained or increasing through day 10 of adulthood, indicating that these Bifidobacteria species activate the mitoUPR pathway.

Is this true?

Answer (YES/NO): YES